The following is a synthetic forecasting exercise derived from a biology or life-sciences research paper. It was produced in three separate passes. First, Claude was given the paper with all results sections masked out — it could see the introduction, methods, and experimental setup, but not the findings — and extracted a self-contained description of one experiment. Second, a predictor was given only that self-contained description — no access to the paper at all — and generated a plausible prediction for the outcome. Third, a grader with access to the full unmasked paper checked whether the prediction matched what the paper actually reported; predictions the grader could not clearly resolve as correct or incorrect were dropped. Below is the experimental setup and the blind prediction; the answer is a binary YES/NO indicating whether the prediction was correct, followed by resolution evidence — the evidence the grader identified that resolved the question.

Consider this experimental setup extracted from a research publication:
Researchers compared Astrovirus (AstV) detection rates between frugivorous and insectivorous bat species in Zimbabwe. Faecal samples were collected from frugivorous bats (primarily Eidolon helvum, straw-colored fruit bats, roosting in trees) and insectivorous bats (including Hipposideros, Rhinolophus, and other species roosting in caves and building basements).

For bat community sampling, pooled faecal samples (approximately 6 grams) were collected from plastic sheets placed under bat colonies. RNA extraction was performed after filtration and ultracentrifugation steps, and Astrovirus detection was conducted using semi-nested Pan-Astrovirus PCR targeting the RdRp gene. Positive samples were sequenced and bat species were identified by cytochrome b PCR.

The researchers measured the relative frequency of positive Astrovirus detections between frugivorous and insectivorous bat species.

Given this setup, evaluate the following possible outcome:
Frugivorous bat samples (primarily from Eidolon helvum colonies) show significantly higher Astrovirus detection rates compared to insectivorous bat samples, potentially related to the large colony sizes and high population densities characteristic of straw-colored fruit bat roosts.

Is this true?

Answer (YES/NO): NO